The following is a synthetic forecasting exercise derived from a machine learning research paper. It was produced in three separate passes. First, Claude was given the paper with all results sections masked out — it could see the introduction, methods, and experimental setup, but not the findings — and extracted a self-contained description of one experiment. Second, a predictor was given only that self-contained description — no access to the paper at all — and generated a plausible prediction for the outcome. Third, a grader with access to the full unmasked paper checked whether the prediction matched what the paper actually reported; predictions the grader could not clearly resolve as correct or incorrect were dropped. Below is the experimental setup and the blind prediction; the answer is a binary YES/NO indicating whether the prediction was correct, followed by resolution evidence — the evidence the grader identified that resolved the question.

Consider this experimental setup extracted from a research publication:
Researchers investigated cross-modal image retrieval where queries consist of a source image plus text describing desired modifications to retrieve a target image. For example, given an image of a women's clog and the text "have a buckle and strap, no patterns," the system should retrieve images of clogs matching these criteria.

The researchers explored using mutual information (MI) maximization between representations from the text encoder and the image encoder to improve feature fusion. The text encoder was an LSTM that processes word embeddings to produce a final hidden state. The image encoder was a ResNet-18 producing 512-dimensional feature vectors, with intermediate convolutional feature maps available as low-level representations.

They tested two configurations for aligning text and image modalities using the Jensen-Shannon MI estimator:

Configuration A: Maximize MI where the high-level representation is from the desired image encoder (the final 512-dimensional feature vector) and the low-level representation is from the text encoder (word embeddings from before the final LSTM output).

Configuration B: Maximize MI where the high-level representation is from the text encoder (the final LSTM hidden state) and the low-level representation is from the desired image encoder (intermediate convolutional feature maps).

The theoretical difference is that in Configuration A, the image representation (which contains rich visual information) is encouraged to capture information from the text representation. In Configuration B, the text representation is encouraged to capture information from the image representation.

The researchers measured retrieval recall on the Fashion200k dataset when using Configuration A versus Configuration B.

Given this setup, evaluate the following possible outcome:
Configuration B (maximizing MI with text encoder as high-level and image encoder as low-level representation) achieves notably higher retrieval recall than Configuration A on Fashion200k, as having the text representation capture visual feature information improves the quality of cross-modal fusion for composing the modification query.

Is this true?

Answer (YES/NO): NO